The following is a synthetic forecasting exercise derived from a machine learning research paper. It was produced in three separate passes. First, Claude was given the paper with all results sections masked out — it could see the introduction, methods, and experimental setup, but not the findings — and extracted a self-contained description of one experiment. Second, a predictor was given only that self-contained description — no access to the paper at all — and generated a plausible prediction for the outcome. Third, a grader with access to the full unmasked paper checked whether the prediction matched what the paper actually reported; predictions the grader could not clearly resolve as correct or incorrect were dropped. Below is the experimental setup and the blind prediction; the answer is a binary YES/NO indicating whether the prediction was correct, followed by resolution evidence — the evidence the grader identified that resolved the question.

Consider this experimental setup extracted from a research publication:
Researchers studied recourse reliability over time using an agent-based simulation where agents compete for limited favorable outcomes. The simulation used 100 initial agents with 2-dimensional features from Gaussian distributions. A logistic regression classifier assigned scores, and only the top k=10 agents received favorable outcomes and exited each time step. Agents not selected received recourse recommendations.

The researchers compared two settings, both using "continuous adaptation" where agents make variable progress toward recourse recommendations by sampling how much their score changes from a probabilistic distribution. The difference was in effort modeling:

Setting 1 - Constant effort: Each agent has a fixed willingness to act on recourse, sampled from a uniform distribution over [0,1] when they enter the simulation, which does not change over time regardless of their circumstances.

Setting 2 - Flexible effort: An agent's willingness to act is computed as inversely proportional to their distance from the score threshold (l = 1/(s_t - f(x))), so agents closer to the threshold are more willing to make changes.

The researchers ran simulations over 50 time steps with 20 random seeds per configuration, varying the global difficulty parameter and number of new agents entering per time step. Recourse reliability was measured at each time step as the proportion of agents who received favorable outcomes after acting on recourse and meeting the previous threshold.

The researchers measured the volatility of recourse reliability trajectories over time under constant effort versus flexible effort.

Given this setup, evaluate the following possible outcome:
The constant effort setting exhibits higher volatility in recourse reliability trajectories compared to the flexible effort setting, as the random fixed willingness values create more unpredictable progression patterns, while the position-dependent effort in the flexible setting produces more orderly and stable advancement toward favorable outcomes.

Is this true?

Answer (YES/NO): YES